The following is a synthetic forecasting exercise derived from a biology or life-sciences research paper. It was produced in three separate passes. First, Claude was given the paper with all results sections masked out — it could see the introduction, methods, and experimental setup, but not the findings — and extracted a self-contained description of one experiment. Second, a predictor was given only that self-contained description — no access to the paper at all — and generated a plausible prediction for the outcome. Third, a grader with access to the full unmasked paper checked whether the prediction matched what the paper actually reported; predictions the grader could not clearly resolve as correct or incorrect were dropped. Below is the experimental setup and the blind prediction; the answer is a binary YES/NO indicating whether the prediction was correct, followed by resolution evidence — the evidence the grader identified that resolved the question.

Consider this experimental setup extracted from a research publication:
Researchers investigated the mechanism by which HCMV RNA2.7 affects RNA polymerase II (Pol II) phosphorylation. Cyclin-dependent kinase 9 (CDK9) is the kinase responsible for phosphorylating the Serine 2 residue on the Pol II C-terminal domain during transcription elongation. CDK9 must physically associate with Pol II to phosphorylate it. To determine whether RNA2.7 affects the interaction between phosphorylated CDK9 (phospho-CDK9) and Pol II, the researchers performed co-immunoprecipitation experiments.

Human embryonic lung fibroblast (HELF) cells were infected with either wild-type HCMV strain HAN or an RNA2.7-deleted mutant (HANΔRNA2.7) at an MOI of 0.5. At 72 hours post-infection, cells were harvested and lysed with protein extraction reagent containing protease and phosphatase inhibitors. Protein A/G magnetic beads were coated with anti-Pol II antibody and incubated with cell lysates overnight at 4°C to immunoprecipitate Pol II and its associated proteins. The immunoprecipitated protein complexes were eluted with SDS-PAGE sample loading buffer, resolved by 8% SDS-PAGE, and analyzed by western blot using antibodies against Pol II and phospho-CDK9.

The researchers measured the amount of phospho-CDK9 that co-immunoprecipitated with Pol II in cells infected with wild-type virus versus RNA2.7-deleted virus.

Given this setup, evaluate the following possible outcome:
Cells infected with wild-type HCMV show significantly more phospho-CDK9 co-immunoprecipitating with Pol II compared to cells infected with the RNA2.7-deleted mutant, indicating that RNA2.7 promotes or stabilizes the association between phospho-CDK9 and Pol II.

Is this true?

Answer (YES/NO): NO